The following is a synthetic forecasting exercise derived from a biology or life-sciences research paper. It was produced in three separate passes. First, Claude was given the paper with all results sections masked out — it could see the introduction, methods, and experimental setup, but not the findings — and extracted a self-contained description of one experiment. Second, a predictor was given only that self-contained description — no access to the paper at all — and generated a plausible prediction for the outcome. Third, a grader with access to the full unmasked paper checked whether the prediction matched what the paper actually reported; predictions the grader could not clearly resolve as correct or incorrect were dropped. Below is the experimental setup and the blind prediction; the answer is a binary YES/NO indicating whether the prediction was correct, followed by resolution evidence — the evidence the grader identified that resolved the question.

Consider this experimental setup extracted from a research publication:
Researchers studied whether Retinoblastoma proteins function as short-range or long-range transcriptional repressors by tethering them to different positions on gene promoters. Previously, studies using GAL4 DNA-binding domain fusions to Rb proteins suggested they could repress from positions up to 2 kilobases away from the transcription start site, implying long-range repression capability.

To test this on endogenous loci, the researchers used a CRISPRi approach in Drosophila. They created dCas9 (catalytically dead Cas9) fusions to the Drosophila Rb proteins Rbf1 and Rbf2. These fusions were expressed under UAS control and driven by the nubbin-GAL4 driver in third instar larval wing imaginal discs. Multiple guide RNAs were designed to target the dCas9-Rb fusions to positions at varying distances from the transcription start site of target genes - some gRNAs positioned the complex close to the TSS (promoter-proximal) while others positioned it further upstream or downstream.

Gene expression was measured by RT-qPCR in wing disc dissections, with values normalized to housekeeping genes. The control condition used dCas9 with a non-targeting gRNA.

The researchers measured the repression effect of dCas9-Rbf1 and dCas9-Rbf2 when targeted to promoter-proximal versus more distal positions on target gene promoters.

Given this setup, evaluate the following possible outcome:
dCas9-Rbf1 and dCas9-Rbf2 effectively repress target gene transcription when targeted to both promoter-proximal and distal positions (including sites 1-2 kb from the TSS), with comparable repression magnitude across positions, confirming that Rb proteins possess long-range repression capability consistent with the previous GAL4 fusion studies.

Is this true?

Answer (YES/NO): NO